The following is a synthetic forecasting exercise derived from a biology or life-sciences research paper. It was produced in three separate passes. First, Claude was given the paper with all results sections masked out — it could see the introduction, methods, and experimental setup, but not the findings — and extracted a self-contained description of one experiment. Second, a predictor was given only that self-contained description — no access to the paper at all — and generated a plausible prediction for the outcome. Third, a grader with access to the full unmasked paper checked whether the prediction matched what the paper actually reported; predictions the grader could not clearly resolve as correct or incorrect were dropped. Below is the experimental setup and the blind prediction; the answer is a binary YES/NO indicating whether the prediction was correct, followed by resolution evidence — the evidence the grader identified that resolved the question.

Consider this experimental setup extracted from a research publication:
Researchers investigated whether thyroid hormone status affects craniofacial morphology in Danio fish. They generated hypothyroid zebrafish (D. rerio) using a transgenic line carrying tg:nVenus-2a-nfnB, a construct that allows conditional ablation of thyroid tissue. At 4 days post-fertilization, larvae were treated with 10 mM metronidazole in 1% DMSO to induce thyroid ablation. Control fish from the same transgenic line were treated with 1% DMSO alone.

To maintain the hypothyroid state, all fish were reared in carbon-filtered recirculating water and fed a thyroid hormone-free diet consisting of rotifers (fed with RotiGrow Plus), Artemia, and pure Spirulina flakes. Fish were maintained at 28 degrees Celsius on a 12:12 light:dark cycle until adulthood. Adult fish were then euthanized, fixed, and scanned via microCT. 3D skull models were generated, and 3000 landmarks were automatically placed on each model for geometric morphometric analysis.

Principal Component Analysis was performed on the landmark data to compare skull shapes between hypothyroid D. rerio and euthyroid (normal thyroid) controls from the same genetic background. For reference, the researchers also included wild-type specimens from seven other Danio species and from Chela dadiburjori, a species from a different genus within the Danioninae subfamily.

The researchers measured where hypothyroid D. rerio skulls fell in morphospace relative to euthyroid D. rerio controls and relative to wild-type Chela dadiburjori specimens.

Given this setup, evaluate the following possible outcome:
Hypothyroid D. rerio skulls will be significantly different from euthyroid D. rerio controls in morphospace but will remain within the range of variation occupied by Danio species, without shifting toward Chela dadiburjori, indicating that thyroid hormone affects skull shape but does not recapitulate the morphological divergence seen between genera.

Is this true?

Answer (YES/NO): NO